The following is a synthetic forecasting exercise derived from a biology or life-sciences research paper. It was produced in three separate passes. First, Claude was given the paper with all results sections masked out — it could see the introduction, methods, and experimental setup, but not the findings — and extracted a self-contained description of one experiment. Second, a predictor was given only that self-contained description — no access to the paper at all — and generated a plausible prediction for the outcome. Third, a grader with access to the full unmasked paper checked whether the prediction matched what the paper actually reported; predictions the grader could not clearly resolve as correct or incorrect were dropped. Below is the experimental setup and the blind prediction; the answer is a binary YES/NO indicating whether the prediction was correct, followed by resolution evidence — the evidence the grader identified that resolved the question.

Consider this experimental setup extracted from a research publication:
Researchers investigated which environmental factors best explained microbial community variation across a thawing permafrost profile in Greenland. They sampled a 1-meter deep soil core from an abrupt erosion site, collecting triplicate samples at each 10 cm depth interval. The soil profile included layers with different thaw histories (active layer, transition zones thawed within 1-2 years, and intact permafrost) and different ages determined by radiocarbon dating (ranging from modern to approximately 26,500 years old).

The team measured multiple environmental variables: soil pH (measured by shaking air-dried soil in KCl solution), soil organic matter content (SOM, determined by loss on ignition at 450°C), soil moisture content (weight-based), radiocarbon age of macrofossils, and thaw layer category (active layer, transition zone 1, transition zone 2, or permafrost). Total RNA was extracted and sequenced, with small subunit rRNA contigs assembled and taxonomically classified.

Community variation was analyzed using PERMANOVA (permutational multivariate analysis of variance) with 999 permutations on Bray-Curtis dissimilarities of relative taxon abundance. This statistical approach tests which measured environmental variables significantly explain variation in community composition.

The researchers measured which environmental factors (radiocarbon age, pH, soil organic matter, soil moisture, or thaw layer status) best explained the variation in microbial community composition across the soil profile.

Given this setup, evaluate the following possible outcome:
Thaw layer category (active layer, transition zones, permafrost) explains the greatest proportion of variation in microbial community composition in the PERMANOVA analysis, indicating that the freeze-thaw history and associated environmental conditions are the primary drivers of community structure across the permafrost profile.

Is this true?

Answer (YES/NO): YES